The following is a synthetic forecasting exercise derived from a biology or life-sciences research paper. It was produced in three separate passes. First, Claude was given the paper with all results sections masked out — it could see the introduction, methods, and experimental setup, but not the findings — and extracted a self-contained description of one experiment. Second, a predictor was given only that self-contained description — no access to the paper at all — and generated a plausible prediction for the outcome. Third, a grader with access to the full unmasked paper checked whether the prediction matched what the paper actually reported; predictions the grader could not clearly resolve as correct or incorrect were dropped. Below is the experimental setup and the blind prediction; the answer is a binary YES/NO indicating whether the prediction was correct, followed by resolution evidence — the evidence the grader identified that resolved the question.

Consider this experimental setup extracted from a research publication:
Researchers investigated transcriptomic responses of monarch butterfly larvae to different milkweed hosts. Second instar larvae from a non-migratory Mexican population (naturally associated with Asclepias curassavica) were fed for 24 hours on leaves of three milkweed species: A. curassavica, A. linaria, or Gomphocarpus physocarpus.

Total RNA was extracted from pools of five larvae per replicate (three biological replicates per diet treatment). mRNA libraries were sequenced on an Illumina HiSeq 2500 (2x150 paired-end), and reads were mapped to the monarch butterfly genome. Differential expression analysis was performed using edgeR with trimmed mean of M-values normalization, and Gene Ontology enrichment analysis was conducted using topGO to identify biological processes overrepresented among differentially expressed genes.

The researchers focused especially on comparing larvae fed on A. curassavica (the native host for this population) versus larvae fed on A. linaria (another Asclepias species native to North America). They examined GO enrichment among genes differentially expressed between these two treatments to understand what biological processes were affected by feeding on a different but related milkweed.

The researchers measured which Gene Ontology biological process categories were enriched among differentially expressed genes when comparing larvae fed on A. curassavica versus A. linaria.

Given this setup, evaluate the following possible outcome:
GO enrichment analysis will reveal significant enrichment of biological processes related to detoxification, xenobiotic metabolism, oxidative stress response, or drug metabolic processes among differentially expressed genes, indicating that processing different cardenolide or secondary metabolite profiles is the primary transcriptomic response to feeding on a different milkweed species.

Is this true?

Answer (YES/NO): NO